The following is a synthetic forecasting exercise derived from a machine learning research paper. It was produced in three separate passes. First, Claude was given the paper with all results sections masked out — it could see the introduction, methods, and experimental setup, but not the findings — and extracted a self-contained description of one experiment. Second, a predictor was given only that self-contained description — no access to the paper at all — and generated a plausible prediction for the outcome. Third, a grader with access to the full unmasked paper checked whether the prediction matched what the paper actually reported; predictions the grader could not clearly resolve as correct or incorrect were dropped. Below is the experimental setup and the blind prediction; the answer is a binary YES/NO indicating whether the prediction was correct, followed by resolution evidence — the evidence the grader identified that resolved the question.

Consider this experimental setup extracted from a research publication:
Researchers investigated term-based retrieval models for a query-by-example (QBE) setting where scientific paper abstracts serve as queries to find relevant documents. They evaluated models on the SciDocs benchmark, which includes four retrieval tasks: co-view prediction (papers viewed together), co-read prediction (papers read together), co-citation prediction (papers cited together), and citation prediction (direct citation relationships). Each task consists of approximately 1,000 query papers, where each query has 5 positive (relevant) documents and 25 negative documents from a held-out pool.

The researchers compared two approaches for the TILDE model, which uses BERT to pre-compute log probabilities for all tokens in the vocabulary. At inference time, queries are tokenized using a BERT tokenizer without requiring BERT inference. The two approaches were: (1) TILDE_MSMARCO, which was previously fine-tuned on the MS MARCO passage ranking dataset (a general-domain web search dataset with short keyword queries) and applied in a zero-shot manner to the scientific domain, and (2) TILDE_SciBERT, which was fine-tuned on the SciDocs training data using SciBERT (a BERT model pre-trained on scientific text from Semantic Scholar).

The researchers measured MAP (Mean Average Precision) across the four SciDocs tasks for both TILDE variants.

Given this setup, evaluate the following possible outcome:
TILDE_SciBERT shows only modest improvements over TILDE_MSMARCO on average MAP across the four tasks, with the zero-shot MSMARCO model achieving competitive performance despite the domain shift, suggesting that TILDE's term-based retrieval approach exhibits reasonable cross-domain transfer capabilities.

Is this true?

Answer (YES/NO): NO